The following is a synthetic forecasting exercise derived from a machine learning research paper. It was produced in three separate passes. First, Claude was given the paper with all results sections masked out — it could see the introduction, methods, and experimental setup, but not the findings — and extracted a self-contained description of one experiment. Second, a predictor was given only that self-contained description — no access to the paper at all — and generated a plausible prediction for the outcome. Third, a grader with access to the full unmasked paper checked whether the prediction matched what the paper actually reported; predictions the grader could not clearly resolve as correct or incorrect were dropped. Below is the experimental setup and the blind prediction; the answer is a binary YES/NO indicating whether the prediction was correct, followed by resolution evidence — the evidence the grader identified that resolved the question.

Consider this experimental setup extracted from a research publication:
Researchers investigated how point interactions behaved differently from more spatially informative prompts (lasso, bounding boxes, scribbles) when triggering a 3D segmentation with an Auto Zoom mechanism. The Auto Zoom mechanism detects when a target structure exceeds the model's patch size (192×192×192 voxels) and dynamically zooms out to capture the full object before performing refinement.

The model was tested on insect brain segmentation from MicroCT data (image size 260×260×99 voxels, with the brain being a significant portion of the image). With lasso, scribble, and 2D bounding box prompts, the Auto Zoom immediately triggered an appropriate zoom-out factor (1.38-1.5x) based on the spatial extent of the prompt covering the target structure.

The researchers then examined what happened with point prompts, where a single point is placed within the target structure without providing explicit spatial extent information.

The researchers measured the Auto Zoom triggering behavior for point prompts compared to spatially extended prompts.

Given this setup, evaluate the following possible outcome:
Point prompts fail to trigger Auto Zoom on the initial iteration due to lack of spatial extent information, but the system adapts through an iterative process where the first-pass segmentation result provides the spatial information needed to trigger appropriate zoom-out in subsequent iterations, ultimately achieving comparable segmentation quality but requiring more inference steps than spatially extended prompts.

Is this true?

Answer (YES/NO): NO